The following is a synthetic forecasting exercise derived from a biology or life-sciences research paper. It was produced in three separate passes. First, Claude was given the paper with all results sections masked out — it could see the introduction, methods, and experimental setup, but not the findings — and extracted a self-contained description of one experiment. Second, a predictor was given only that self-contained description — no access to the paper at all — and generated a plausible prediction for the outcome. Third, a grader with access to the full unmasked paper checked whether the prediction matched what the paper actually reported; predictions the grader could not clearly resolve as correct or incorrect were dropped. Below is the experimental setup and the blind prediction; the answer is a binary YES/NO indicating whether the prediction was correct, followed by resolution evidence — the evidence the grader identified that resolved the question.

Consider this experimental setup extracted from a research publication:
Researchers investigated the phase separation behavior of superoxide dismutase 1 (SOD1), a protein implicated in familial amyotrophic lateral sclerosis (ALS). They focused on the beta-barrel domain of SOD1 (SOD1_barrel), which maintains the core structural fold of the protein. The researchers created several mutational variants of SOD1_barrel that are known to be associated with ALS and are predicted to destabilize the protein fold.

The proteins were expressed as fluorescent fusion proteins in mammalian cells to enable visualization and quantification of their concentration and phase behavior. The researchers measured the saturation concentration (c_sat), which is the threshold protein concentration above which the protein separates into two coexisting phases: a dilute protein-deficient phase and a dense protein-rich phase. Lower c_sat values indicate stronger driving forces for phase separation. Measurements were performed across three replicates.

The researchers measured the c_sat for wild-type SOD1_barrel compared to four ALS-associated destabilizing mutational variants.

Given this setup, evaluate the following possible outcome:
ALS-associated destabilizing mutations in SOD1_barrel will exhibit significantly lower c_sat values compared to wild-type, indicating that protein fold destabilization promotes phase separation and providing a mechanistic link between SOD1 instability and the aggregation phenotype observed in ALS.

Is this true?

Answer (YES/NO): YES